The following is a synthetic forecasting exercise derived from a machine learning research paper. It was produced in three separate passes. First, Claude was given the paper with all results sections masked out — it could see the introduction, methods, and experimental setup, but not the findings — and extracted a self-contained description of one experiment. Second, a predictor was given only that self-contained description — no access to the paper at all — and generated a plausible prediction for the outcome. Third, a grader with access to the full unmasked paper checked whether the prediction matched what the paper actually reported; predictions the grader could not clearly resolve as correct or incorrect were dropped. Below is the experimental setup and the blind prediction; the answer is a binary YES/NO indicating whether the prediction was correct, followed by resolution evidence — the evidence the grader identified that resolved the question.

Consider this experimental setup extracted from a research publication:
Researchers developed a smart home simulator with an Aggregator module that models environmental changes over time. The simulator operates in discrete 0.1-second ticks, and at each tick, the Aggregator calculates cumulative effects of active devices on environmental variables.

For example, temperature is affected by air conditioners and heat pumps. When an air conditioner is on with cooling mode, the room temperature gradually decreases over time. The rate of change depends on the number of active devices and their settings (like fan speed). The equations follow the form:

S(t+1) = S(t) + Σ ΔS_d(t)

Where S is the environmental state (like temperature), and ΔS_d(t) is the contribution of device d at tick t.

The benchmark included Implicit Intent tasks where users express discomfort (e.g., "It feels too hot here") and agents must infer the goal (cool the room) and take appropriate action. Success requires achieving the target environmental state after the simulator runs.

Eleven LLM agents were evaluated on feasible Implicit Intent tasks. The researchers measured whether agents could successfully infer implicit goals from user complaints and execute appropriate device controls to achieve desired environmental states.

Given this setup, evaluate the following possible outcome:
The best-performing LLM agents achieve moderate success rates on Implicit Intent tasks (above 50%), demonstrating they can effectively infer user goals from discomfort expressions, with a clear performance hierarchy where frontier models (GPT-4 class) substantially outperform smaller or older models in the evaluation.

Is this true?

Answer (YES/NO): NO